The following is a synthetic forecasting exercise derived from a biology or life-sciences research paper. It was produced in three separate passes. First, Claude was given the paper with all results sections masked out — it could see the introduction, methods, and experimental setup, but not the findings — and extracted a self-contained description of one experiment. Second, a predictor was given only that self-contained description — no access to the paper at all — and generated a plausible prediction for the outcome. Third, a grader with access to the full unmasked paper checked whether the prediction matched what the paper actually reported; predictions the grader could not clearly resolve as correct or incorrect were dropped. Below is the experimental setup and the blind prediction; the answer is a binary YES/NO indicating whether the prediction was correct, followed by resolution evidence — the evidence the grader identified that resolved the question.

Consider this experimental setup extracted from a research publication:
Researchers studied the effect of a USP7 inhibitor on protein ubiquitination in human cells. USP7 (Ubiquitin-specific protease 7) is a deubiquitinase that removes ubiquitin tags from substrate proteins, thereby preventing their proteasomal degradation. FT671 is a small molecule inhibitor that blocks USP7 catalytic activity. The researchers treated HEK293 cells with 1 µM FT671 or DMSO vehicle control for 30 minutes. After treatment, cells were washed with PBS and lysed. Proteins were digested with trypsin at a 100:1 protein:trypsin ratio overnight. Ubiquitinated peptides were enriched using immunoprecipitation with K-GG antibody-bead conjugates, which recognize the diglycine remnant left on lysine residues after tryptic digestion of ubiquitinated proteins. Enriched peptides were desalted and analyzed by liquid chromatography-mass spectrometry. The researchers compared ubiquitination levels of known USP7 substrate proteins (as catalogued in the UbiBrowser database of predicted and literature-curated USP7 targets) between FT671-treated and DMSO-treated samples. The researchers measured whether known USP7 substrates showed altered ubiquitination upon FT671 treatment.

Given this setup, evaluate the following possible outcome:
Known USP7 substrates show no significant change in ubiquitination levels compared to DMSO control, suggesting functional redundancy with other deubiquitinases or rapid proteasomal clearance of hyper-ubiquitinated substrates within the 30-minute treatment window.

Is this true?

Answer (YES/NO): NO